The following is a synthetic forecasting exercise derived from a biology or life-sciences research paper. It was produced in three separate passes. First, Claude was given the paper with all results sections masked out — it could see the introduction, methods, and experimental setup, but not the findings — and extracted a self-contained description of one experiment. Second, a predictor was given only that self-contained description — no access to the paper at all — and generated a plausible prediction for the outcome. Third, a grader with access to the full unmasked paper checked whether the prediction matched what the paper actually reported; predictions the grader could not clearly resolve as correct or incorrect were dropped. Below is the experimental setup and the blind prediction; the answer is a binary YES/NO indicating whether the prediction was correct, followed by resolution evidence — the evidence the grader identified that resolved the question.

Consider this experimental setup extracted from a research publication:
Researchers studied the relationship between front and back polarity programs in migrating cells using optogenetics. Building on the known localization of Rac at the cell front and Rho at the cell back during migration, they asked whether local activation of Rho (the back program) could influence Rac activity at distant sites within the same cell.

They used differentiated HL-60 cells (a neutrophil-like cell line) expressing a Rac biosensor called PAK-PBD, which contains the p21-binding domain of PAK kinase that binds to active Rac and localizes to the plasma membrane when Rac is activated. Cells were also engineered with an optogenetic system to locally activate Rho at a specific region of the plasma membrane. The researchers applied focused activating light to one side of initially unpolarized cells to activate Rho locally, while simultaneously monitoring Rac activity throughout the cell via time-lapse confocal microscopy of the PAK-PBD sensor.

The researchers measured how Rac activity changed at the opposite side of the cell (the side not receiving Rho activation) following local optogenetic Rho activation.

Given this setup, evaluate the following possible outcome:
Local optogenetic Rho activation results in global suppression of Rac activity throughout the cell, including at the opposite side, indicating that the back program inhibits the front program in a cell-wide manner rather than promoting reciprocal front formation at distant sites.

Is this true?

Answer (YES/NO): NO